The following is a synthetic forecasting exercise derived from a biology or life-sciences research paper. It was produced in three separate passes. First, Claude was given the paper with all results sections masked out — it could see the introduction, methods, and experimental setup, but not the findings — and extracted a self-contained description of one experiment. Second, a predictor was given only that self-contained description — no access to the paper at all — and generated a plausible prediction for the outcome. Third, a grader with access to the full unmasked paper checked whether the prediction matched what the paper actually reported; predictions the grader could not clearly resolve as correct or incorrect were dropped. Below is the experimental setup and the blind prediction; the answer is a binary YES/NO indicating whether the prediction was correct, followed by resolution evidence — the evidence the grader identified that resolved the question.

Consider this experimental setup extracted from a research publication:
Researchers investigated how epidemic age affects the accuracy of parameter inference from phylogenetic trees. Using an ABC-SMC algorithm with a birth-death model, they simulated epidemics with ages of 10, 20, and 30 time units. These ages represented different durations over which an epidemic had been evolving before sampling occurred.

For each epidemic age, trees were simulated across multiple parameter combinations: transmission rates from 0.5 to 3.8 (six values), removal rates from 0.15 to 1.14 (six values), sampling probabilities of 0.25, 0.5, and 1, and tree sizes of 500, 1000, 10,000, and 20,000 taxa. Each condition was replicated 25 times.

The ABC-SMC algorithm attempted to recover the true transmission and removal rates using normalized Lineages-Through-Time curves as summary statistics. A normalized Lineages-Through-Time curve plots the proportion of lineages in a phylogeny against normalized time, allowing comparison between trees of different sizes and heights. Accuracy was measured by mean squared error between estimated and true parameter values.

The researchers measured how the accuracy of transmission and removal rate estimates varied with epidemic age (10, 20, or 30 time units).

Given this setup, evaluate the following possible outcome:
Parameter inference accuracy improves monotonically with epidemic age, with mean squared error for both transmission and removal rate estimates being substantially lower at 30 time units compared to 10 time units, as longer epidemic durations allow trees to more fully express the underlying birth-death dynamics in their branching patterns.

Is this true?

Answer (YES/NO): NO